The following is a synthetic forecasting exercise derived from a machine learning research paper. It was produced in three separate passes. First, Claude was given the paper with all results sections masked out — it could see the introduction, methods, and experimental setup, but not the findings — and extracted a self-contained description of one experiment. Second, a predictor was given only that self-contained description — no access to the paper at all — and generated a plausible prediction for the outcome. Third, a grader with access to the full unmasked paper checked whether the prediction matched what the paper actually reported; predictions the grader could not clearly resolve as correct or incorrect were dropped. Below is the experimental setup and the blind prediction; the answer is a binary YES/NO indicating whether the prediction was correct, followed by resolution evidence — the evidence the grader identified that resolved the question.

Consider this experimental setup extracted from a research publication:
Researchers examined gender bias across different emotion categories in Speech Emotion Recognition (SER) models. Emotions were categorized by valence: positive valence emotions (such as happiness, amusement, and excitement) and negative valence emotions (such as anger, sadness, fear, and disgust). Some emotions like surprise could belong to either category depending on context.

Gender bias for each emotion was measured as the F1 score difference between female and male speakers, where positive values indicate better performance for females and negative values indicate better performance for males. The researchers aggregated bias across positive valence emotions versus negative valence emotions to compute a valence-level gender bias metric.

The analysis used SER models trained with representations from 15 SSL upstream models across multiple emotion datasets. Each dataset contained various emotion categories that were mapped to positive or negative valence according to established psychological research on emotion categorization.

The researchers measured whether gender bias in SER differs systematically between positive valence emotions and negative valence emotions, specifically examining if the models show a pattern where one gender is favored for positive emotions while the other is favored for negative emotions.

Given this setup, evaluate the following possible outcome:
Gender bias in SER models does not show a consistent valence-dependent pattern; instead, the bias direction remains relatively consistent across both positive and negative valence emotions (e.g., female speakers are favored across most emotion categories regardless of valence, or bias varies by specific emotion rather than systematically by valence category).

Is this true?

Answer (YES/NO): NO